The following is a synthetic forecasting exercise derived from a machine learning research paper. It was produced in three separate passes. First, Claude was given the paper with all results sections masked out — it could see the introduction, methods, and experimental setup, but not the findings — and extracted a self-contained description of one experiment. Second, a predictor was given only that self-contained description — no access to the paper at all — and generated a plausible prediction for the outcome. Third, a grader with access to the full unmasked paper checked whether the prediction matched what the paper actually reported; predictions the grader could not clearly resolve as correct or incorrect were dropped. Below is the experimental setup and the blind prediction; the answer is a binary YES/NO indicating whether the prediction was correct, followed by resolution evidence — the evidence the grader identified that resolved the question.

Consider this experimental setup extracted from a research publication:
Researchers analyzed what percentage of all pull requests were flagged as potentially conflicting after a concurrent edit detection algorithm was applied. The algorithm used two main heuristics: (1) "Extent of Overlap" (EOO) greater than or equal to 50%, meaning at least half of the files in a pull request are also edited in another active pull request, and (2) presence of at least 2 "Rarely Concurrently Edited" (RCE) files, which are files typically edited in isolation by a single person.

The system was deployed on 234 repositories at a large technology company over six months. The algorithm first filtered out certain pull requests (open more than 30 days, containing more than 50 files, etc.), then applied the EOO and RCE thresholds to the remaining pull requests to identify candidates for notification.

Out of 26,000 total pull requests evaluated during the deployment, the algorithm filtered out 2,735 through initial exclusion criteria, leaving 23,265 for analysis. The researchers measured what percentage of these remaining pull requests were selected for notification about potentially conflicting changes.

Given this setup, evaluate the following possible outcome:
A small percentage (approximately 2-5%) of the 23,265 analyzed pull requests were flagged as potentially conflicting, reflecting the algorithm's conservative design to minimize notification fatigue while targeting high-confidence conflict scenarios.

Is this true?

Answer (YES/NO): YES